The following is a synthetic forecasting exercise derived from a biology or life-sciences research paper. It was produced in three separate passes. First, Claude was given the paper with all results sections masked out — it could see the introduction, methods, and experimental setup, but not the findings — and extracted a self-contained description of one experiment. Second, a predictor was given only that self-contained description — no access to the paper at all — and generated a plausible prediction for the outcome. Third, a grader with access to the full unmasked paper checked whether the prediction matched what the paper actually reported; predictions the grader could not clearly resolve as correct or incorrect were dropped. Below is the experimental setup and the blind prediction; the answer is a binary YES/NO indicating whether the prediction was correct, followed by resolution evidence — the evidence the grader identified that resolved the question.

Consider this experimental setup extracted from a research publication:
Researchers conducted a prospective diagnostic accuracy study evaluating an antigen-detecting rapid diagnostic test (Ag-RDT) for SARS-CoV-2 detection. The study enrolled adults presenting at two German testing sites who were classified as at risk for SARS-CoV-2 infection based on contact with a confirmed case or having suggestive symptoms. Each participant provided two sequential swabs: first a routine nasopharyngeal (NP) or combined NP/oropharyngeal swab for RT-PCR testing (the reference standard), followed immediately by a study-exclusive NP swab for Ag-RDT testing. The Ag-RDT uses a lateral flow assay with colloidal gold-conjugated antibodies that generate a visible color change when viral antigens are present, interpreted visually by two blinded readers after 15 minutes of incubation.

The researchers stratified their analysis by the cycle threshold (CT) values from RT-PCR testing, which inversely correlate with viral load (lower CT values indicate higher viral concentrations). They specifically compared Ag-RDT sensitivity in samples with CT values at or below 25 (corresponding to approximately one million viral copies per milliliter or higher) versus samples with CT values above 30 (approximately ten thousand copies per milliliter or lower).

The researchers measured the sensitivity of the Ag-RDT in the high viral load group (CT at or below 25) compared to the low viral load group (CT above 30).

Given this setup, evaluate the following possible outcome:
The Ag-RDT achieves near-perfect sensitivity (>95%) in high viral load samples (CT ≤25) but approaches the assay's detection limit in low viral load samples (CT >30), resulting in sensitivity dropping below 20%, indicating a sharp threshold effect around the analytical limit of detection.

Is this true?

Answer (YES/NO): NO